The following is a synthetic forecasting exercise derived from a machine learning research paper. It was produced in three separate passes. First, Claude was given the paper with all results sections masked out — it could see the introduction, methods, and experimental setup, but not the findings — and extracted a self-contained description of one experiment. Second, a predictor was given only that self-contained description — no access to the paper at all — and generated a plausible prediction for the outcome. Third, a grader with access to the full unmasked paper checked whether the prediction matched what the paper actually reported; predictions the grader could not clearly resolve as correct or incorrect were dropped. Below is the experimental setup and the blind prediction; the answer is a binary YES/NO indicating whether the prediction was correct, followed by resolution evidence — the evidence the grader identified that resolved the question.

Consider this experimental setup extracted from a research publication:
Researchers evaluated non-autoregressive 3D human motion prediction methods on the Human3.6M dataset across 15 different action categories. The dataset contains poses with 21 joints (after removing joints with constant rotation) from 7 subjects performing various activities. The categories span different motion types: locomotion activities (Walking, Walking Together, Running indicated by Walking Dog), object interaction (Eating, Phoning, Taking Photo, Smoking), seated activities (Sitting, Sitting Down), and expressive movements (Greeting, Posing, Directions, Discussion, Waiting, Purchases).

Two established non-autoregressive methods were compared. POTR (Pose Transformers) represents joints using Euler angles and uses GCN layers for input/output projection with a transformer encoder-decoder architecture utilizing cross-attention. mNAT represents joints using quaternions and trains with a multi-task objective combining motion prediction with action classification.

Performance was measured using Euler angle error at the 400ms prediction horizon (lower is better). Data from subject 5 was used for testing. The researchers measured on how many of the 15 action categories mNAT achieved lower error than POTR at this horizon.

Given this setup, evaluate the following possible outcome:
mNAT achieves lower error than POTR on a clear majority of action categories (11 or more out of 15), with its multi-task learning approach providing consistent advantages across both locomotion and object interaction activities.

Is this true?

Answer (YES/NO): YES